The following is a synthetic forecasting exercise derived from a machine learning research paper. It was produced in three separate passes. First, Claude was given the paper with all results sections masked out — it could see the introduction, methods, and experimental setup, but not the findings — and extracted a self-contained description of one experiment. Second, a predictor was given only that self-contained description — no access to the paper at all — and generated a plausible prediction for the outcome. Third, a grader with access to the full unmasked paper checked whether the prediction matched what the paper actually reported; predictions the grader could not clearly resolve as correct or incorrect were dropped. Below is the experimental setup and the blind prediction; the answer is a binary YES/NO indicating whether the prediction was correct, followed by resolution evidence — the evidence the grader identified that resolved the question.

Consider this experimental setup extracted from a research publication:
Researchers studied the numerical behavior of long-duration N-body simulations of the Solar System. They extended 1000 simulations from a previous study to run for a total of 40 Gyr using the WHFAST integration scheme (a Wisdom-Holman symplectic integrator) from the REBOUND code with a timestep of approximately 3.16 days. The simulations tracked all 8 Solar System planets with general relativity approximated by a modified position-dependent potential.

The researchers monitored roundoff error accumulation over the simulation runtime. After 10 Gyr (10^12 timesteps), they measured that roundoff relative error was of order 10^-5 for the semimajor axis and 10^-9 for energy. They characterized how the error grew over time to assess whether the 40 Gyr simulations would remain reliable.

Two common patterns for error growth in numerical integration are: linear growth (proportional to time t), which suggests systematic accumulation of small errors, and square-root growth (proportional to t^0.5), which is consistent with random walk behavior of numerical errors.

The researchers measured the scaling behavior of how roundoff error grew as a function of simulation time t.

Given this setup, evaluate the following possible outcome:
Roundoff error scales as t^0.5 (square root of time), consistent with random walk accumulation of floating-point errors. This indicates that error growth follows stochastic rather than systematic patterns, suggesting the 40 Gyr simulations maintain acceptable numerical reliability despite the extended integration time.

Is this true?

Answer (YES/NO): YES